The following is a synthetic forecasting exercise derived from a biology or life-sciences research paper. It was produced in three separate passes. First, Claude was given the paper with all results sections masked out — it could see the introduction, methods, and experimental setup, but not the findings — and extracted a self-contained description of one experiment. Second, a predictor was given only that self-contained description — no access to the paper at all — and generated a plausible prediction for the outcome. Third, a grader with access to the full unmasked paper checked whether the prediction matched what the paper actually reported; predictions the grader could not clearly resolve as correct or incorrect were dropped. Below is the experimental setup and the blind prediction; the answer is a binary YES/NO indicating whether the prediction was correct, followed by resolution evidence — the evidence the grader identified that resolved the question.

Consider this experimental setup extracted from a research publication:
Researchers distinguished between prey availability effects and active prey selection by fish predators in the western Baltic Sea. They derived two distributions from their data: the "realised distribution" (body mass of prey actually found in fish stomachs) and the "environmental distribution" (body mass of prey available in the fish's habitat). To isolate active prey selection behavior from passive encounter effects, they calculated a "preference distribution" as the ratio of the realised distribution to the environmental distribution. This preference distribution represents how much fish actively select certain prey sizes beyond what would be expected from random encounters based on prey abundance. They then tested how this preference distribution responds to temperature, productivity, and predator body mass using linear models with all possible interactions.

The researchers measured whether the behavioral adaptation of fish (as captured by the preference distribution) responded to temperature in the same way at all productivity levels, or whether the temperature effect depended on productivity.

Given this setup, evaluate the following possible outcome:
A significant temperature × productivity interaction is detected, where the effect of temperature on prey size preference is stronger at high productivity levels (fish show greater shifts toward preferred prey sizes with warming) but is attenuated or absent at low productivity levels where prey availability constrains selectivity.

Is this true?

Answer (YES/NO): NO